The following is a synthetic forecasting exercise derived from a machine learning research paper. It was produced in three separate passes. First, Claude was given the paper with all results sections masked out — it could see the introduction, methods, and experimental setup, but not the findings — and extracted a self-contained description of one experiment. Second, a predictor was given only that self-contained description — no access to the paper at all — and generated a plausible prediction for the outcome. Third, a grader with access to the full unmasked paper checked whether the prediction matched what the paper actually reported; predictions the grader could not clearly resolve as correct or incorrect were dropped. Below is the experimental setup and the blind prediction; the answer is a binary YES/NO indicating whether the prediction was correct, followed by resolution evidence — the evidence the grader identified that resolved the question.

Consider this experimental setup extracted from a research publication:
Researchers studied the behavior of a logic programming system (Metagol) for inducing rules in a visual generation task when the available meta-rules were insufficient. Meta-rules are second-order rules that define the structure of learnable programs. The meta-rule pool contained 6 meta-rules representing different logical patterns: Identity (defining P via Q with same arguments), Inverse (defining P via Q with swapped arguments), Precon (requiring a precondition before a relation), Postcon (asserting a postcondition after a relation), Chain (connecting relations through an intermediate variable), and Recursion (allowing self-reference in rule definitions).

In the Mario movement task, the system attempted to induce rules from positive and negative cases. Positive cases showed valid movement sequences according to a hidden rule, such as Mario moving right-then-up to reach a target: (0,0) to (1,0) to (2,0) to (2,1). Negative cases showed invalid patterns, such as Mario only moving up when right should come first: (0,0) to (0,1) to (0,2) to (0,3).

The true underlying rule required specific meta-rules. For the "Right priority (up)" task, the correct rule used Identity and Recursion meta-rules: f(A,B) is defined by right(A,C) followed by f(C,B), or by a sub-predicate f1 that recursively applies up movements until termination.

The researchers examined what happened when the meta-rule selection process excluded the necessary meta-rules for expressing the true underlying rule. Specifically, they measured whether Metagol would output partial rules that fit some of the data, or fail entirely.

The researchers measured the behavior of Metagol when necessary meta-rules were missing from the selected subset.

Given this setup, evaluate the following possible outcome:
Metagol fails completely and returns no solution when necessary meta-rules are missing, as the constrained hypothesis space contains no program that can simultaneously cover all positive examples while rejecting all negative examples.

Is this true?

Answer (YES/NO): YES